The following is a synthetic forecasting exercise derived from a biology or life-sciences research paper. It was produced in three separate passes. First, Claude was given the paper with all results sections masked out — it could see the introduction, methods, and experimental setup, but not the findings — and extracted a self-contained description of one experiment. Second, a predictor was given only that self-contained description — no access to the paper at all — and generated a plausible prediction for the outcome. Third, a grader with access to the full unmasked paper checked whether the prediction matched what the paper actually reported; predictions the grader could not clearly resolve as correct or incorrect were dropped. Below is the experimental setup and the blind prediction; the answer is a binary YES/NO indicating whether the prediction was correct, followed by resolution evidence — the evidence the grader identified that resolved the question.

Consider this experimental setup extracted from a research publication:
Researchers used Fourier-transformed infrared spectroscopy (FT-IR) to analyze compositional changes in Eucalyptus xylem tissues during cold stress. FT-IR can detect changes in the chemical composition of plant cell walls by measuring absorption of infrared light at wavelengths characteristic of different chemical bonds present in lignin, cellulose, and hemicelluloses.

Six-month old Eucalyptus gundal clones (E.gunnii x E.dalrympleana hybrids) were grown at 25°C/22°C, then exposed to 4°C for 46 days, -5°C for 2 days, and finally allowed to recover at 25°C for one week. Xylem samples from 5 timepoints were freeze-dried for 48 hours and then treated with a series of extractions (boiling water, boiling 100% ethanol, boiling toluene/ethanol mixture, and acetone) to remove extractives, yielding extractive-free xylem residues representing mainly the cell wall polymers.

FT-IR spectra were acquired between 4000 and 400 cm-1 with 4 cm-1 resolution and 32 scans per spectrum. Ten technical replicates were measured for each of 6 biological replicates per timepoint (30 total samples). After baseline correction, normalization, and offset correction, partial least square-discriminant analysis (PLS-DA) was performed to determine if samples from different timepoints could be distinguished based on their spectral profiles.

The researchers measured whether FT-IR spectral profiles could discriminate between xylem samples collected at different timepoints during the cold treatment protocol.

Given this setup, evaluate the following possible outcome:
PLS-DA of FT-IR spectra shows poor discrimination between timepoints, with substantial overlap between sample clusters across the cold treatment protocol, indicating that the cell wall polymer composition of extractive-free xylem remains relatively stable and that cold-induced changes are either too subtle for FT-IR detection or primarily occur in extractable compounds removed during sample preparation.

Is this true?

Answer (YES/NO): NO